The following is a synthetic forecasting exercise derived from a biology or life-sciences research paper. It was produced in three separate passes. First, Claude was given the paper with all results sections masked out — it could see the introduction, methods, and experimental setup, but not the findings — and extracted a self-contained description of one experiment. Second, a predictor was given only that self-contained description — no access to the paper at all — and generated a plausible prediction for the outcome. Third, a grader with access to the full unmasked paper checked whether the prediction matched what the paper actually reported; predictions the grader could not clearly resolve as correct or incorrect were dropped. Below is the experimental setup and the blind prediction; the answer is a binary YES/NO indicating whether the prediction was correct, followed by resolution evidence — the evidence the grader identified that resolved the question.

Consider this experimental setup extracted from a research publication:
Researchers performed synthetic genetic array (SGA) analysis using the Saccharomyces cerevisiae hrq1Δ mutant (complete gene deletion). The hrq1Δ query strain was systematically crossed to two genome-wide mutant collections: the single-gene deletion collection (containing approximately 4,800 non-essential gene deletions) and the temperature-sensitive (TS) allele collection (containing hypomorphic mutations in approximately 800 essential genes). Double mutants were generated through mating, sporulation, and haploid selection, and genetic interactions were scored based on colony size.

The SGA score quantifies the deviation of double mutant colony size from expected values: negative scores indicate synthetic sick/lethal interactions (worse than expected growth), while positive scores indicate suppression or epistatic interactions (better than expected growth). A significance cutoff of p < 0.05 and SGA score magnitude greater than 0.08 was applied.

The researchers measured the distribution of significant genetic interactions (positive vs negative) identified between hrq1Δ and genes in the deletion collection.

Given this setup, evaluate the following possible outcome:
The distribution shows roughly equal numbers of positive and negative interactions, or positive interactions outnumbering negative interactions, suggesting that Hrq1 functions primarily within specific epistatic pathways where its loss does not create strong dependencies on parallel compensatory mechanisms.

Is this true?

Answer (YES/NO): NO